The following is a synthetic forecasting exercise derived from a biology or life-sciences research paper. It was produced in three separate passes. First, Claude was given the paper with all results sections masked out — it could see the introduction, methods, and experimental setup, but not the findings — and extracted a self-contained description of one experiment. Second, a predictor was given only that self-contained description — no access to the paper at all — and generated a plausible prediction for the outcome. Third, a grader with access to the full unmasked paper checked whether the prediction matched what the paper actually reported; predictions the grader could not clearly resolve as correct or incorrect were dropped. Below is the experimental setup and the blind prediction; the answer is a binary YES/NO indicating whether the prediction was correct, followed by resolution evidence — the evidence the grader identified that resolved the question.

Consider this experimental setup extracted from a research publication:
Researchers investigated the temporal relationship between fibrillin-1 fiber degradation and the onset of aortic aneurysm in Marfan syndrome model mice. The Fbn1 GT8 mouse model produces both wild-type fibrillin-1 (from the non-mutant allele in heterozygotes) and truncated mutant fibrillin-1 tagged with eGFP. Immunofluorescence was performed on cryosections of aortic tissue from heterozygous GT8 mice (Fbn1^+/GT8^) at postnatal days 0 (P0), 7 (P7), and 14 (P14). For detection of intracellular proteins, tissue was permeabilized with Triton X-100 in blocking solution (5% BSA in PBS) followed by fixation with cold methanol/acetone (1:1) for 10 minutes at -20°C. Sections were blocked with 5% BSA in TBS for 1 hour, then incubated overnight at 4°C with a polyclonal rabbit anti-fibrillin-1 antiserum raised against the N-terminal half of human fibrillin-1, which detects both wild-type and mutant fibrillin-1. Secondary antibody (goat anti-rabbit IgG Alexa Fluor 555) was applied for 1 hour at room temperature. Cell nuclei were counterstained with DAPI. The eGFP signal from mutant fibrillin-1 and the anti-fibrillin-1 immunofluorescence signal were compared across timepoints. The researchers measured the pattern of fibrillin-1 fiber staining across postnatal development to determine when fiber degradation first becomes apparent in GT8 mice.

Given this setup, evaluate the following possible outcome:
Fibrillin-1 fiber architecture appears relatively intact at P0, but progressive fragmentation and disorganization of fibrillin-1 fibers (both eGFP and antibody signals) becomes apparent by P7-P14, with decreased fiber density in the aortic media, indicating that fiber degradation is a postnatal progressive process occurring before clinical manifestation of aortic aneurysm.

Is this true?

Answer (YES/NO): NO